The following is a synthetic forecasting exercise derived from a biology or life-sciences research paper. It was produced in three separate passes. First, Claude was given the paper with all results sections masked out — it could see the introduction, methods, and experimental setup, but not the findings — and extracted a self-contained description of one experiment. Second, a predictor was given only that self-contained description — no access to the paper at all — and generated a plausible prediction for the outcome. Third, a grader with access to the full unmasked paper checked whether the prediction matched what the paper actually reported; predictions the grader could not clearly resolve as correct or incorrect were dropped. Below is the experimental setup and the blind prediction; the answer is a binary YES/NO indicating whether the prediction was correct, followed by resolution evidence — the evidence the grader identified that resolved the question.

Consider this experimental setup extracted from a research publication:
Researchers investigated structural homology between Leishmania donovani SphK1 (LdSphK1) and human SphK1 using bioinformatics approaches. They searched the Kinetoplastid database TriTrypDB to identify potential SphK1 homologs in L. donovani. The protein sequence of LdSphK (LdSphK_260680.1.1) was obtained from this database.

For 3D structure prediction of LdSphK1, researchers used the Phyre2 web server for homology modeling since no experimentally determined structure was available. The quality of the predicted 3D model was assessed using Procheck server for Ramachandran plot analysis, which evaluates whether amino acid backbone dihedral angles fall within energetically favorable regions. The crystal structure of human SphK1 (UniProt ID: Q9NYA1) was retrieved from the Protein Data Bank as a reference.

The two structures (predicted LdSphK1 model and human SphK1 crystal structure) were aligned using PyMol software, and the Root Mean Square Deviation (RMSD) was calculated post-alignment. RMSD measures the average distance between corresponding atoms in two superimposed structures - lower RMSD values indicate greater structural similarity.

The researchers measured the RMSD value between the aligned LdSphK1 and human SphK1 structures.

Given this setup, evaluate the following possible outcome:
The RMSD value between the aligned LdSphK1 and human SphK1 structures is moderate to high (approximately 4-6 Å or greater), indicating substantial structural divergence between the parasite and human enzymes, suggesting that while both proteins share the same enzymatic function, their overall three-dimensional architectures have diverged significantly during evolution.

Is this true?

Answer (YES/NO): NO